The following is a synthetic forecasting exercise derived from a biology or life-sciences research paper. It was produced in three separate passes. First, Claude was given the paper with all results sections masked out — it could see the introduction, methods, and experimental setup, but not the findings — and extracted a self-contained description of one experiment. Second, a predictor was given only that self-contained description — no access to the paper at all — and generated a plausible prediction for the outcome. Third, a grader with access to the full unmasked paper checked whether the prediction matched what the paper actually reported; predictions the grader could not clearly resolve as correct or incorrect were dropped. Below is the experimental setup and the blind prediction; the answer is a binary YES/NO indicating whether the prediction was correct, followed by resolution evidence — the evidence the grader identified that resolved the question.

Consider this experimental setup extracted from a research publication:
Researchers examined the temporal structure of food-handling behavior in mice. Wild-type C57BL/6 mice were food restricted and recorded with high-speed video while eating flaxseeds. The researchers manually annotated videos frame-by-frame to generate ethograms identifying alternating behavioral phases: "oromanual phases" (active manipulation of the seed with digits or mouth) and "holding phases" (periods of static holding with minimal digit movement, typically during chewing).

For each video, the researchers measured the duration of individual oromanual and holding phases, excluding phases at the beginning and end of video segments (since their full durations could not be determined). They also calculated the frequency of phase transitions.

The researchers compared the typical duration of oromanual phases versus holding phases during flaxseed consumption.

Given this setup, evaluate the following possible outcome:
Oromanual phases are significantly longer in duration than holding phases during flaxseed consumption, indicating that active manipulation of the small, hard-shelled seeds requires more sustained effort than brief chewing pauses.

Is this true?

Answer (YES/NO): NO